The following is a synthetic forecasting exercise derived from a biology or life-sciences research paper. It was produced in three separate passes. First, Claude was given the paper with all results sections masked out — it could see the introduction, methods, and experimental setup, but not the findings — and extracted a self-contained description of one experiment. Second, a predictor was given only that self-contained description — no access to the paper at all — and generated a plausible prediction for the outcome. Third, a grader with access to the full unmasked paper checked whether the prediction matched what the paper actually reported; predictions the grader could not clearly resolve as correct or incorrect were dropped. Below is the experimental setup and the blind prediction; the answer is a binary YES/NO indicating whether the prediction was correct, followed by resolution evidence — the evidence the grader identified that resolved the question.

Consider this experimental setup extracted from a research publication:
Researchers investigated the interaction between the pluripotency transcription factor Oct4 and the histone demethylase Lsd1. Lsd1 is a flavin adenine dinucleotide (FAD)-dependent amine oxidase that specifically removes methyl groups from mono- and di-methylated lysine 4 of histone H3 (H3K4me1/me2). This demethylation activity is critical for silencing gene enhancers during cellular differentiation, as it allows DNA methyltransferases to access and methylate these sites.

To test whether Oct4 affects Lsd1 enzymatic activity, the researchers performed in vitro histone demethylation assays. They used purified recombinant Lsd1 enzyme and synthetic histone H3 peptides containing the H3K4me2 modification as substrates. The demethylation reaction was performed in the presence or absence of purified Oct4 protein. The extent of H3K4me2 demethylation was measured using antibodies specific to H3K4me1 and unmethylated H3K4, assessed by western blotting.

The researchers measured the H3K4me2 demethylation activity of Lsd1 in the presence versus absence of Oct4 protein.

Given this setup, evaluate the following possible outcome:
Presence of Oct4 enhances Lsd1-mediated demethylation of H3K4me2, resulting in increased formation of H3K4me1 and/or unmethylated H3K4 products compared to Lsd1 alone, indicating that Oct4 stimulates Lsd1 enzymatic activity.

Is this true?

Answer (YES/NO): NO